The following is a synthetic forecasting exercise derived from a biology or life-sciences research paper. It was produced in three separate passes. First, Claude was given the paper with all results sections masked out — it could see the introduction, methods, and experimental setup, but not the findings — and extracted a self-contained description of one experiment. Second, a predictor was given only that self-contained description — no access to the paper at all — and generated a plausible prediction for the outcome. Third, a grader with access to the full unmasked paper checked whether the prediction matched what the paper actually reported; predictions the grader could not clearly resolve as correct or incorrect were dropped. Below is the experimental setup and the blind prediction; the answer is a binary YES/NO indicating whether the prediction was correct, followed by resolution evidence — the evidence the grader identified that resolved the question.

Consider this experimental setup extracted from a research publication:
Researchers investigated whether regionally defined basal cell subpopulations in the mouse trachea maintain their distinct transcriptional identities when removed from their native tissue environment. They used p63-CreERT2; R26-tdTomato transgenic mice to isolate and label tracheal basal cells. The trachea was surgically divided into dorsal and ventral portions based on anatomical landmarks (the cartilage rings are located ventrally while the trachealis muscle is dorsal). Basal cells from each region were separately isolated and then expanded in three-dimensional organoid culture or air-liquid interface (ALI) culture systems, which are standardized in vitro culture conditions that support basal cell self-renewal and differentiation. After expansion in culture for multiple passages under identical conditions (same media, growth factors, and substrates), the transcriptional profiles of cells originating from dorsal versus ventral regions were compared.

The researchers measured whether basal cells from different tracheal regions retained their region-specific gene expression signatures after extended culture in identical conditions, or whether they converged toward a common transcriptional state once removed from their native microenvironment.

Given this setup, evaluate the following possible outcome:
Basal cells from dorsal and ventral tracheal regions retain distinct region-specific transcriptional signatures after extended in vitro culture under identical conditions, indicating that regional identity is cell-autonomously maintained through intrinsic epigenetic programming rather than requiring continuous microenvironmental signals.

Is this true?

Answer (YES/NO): YES